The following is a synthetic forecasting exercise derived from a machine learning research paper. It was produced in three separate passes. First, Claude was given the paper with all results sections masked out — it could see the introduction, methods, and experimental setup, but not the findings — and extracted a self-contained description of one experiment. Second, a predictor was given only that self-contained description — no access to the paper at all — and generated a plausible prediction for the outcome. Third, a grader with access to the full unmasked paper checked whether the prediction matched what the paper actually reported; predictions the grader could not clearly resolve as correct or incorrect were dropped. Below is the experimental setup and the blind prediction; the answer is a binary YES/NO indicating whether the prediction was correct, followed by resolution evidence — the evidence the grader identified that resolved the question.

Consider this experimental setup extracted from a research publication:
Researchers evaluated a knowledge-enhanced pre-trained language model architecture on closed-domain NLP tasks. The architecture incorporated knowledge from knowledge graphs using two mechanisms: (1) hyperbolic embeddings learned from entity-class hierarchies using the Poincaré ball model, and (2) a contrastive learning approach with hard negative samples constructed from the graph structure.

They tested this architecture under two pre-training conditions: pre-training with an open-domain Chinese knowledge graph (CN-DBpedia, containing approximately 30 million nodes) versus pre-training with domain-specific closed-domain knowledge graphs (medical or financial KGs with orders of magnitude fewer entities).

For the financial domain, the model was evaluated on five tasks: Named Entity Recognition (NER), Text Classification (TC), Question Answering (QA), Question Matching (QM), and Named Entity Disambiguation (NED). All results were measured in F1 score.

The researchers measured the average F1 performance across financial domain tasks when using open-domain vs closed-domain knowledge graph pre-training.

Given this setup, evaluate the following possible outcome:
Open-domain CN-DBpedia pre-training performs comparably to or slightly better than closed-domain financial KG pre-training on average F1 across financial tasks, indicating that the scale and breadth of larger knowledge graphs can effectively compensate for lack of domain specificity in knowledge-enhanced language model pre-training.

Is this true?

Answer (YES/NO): NO